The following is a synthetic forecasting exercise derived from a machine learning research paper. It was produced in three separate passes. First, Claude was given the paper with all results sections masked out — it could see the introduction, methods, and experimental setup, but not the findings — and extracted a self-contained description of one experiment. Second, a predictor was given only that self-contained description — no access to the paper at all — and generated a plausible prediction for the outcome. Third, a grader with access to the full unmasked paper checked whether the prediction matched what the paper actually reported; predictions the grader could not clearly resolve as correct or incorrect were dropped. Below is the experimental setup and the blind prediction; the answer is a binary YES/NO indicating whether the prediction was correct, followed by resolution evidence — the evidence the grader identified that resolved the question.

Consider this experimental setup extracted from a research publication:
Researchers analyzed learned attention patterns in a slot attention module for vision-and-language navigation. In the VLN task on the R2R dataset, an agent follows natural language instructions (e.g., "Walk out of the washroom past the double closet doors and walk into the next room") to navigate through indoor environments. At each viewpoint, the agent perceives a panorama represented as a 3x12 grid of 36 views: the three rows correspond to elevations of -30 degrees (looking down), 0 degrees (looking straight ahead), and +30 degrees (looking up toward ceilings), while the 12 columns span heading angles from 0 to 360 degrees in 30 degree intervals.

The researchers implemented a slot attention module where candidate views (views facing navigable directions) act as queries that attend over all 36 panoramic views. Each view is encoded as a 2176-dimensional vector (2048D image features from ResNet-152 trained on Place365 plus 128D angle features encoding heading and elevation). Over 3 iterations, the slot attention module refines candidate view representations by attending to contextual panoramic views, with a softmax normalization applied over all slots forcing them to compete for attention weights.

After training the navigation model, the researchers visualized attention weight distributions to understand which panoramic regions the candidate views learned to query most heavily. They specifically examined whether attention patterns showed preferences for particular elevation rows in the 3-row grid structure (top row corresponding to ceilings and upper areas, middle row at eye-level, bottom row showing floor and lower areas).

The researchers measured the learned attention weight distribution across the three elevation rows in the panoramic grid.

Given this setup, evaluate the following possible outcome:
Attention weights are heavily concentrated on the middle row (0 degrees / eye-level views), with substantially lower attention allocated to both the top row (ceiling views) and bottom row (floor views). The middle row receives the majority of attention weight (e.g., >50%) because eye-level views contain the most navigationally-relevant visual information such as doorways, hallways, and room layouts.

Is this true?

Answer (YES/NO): NO